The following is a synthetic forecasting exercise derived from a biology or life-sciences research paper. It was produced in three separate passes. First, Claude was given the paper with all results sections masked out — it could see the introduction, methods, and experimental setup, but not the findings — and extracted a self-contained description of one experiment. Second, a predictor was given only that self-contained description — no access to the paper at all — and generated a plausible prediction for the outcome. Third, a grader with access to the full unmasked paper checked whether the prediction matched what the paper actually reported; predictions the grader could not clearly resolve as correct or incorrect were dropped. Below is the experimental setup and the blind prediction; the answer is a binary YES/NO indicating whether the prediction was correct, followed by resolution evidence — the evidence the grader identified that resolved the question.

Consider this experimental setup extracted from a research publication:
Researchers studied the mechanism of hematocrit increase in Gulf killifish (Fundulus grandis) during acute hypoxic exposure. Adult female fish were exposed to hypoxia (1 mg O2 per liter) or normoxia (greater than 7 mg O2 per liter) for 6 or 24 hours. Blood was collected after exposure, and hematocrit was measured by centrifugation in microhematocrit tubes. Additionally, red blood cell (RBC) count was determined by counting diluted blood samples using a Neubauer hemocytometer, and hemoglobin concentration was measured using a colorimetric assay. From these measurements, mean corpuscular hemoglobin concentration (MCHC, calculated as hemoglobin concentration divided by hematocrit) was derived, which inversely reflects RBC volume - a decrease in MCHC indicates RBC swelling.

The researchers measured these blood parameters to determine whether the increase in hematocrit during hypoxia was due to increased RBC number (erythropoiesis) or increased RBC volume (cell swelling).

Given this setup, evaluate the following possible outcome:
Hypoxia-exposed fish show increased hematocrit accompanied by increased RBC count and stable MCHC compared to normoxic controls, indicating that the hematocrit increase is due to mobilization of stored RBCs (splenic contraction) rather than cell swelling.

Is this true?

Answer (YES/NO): NO